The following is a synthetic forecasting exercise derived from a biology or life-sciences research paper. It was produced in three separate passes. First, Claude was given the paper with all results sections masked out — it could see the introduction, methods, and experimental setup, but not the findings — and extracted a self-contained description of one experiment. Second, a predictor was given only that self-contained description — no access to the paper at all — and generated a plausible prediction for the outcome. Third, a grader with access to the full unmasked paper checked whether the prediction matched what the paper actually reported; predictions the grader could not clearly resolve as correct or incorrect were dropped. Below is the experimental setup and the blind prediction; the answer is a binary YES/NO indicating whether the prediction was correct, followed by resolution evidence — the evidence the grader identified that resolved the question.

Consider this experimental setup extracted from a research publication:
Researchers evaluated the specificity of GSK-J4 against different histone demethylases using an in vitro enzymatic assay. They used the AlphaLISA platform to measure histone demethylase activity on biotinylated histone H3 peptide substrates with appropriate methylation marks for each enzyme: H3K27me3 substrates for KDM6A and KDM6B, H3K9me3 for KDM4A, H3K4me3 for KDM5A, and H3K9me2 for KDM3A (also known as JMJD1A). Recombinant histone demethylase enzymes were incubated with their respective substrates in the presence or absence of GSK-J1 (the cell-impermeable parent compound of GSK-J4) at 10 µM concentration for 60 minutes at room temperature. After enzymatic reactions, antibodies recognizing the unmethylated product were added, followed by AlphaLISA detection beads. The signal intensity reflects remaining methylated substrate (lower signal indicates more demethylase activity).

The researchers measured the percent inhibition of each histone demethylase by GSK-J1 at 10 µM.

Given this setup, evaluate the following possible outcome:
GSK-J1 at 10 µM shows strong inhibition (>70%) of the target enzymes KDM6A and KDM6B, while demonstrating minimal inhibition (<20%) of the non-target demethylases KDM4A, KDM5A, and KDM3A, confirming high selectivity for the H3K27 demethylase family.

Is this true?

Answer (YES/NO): NO